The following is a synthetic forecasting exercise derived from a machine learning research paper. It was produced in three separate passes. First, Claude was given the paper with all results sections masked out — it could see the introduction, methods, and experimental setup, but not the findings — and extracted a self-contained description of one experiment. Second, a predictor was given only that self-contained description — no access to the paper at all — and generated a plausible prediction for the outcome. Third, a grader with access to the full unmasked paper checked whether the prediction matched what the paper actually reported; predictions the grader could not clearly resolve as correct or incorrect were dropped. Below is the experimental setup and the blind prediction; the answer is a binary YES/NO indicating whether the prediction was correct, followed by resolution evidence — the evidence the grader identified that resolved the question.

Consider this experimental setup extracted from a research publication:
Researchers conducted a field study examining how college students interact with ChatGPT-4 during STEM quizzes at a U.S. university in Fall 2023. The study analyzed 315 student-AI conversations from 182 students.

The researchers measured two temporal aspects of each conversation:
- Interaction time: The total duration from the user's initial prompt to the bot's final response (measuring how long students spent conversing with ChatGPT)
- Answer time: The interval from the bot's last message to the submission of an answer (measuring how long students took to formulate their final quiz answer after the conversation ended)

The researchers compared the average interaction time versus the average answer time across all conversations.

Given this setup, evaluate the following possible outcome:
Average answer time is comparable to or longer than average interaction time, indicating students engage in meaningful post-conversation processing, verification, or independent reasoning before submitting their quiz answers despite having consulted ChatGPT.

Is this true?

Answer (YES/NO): NO